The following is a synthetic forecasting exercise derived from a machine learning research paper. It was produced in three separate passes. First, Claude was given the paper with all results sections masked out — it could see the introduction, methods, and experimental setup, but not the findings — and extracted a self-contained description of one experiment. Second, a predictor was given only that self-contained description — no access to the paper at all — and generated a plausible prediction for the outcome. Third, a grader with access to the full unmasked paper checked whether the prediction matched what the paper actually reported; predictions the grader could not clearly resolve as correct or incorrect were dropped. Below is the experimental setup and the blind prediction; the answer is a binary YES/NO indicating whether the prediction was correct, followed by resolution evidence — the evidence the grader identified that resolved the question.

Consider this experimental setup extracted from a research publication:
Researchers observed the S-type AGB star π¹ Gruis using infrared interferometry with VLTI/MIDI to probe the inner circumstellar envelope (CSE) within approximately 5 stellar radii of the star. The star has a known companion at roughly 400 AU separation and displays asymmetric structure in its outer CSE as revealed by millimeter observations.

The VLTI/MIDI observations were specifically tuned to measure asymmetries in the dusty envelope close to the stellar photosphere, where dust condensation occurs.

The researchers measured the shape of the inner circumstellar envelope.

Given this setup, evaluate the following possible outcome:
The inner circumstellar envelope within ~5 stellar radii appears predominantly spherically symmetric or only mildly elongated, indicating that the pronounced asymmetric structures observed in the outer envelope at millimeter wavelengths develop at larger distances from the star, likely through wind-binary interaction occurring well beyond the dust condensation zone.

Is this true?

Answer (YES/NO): NO